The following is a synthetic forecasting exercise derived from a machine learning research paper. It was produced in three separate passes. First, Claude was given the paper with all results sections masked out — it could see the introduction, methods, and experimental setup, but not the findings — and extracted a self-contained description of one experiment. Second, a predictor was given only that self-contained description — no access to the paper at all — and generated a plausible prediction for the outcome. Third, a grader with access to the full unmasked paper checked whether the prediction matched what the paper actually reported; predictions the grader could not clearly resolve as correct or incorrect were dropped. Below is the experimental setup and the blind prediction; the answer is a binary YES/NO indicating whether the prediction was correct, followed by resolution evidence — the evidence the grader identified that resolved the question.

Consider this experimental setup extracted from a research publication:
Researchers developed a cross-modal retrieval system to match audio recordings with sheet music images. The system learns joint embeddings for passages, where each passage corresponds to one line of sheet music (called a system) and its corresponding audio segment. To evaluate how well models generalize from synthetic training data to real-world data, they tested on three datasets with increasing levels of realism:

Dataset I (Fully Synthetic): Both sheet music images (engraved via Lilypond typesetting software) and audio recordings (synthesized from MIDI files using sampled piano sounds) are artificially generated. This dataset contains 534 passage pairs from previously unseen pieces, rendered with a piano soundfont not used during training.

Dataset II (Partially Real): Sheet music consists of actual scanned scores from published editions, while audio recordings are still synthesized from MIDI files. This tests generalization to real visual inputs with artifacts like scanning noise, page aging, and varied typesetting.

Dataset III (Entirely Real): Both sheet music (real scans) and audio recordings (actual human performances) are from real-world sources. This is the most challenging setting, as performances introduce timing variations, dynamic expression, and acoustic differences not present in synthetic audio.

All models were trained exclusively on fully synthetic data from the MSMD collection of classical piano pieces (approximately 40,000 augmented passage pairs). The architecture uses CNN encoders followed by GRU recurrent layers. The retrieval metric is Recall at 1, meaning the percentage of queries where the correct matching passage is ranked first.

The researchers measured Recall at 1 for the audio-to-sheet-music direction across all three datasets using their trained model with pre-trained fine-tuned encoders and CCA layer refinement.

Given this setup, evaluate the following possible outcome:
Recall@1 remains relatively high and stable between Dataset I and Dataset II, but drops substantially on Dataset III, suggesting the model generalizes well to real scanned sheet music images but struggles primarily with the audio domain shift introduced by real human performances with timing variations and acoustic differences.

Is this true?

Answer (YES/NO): NO